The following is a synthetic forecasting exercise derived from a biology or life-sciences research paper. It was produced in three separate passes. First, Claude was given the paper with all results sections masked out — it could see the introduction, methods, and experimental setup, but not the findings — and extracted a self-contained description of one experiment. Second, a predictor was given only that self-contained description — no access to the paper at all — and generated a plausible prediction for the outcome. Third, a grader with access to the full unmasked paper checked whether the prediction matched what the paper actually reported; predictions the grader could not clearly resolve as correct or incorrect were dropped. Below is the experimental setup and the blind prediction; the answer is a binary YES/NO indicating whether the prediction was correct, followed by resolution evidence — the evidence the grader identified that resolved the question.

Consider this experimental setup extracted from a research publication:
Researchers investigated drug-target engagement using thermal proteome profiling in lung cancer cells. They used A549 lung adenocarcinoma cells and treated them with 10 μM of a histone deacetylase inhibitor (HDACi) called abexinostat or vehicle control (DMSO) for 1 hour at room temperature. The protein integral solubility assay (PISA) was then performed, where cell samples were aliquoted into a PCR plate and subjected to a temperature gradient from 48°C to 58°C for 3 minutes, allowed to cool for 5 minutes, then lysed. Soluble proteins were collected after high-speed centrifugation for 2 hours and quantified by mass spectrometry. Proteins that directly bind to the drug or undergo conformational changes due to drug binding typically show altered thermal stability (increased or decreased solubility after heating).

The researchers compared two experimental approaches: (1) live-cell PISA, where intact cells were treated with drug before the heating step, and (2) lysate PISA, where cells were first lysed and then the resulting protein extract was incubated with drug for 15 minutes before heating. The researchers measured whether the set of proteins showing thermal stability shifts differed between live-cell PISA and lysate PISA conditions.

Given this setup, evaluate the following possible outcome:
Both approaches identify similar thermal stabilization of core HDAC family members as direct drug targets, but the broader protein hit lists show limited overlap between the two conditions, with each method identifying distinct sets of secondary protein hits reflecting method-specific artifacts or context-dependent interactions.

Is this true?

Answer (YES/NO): NO